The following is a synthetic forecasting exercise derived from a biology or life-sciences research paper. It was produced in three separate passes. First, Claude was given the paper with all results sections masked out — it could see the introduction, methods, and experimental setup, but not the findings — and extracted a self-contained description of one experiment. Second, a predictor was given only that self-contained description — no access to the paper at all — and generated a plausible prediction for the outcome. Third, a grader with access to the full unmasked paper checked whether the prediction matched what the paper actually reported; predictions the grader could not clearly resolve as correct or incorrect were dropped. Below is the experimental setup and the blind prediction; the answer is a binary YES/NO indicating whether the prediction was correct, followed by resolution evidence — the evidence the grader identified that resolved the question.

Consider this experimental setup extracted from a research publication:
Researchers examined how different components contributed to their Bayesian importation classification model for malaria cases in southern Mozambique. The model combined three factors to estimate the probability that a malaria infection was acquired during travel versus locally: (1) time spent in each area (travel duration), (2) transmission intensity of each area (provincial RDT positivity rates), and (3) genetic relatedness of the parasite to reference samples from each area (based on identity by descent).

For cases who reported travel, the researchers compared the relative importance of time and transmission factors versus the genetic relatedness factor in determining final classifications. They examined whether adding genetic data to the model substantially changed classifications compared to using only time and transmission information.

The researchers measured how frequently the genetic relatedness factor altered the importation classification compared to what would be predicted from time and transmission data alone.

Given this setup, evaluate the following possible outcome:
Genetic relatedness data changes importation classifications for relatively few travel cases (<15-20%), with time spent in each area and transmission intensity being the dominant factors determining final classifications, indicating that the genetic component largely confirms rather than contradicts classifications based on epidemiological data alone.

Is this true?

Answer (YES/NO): NO